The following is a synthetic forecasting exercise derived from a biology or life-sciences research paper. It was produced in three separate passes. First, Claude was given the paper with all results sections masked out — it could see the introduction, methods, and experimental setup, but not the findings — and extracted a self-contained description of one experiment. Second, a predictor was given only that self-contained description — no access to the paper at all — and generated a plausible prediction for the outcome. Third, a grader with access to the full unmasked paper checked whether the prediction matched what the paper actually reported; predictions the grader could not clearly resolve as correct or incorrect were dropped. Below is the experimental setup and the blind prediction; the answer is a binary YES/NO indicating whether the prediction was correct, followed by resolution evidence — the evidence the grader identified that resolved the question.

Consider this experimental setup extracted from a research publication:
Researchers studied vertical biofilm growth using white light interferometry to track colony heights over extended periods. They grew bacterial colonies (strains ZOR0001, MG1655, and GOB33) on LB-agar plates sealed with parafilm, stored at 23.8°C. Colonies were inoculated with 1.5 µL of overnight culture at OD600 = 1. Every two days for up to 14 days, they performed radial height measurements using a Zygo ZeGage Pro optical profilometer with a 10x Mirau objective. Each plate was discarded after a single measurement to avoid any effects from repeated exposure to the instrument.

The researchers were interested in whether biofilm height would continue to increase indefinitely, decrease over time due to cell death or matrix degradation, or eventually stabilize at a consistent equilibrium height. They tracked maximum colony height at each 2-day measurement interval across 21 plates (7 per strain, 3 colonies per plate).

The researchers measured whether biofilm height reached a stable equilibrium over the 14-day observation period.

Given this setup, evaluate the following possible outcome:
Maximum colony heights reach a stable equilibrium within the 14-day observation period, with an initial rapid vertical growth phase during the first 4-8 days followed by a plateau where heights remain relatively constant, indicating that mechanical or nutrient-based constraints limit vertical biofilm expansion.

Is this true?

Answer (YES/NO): NO